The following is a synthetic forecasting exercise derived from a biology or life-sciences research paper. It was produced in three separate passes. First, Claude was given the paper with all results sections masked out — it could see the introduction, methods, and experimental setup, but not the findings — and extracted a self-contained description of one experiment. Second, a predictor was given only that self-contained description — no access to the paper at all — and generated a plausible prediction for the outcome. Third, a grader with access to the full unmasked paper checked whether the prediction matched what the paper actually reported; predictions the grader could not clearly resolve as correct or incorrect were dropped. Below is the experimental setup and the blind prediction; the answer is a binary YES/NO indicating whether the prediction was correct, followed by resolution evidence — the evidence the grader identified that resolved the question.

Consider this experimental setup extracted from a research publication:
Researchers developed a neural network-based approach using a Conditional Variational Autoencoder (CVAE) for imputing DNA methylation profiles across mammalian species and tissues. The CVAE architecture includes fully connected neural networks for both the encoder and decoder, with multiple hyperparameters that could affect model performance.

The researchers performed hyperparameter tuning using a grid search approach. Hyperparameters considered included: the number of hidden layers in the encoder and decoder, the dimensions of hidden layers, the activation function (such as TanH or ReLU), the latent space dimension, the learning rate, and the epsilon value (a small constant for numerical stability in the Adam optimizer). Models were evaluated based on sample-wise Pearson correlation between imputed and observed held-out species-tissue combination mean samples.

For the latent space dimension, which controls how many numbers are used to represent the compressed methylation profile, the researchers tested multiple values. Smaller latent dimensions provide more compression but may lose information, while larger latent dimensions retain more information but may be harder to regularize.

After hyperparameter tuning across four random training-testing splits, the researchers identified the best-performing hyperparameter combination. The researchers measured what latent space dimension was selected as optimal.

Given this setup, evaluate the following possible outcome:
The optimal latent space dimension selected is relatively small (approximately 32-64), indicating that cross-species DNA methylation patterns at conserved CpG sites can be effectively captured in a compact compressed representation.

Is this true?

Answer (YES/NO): NO